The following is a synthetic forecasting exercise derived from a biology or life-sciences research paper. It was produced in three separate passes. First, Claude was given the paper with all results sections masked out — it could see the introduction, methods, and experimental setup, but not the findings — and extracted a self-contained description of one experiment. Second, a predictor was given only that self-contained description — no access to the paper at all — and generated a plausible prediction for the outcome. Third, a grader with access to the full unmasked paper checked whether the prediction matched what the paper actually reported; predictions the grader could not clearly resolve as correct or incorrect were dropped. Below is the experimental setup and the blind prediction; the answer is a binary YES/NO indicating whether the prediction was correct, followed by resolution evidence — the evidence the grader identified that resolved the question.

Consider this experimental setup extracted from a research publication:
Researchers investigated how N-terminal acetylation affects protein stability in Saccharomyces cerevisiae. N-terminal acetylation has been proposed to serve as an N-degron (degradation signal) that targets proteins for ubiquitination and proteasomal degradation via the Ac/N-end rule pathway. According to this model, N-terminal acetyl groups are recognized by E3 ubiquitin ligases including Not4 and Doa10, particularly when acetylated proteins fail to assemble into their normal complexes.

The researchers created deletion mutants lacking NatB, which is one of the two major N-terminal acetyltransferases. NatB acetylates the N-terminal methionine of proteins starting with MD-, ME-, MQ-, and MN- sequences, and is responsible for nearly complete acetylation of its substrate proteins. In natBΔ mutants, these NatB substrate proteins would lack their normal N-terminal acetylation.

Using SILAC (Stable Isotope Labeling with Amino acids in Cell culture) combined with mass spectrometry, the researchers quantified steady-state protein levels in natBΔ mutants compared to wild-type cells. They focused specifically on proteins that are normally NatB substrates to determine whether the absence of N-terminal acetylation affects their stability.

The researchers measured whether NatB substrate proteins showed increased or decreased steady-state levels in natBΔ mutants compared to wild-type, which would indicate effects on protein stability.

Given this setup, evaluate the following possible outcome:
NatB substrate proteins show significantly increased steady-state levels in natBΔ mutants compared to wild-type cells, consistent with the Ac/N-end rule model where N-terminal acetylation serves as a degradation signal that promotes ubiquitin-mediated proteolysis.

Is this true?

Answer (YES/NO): NO